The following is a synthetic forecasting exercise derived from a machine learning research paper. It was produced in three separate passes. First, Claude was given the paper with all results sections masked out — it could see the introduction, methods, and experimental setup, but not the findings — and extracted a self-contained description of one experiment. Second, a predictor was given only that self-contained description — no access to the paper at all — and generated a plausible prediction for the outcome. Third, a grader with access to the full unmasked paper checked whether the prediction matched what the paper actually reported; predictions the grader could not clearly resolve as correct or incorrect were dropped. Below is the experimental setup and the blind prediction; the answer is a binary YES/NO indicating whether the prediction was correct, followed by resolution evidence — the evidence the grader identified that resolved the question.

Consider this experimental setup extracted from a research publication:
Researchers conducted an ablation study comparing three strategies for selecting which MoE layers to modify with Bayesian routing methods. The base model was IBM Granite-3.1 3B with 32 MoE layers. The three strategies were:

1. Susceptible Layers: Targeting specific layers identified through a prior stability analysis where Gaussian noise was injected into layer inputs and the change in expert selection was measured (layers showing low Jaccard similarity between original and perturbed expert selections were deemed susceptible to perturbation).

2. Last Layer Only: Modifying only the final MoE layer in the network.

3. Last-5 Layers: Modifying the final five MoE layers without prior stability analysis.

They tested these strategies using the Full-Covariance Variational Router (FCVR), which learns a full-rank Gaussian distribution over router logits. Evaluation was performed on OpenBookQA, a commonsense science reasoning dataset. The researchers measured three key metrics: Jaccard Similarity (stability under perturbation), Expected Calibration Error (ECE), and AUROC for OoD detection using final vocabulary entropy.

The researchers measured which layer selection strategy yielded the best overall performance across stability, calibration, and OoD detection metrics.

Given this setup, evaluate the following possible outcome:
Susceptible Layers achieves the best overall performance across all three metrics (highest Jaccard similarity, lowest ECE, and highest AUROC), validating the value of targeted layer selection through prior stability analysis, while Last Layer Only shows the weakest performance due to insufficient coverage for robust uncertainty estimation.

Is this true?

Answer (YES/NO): YES